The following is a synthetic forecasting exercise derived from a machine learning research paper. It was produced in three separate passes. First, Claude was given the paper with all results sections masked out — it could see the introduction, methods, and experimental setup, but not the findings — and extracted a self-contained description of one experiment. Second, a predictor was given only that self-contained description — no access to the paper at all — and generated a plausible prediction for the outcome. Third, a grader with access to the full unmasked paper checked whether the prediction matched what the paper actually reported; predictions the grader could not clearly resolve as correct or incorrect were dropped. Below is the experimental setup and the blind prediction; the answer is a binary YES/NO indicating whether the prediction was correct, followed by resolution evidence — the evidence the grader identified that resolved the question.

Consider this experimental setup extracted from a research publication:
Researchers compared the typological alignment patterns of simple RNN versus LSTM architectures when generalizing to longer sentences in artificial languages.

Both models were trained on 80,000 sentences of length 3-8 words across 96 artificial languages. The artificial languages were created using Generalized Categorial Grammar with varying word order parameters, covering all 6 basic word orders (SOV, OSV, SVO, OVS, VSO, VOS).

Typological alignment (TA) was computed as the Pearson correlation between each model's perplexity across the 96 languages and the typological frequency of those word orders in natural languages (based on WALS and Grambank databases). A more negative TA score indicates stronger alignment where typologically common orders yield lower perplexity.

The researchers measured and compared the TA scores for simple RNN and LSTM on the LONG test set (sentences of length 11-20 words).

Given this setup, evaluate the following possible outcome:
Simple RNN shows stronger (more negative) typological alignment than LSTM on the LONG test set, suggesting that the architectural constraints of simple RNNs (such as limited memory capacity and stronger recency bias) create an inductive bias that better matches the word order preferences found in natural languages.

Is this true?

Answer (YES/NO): YES